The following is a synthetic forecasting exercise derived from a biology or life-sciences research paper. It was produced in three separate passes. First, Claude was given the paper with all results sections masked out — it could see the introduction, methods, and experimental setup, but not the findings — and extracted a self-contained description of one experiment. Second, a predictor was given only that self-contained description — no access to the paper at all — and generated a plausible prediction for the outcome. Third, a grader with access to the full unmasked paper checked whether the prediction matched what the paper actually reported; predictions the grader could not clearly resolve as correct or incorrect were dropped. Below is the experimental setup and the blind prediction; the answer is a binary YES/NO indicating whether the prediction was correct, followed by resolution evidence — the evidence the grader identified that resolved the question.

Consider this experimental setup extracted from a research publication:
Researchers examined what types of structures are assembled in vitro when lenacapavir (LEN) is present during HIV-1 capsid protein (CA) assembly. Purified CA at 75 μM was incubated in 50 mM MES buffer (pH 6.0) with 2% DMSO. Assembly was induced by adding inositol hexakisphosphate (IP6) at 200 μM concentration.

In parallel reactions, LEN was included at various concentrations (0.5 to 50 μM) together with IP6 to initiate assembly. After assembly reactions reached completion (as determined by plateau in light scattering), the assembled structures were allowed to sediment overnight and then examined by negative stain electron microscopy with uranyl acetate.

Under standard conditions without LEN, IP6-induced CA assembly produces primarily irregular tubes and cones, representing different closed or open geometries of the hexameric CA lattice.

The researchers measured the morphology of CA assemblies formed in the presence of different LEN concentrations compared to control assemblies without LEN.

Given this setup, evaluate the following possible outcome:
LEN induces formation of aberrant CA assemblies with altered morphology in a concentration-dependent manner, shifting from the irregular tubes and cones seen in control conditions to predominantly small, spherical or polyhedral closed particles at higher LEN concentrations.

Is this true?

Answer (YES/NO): NO